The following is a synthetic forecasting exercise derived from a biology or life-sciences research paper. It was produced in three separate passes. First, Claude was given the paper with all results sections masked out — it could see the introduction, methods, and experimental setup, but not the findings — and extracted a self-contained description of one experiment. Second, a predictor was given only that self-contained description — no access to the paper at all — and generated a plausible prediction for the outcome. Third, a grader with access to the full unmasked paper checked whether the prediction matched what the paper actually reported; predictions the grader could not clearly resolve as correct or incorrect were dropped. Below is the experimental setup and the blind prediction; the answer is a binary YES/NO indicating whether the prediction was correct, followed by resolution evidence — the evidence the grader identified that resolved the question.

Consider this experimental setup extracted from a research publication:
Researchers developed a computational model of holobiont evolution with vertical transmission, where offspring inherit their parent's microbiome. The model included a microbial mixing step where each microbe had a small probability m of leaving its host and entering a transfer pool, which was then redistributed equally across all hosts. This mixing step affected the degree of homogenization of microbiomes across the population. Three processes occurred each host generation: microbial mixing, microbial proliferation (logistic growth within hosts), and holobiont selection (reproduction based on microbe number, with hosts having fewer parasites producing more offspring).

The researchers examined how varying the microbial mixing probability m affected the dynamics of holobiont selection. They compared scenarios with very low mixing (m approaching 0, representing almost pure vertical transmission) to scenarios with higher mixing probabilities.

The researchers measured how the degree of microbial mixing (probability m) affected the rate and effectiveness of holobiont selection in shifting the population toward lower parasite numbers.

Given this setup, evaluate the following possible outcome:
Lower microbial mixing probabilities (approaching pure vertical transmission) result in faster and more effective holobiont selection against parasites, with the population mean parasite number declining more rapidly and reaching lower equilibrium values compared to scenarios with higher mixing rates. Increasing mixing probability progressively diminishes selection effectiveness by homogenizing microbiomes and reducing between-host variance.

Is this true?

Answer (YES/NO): YES